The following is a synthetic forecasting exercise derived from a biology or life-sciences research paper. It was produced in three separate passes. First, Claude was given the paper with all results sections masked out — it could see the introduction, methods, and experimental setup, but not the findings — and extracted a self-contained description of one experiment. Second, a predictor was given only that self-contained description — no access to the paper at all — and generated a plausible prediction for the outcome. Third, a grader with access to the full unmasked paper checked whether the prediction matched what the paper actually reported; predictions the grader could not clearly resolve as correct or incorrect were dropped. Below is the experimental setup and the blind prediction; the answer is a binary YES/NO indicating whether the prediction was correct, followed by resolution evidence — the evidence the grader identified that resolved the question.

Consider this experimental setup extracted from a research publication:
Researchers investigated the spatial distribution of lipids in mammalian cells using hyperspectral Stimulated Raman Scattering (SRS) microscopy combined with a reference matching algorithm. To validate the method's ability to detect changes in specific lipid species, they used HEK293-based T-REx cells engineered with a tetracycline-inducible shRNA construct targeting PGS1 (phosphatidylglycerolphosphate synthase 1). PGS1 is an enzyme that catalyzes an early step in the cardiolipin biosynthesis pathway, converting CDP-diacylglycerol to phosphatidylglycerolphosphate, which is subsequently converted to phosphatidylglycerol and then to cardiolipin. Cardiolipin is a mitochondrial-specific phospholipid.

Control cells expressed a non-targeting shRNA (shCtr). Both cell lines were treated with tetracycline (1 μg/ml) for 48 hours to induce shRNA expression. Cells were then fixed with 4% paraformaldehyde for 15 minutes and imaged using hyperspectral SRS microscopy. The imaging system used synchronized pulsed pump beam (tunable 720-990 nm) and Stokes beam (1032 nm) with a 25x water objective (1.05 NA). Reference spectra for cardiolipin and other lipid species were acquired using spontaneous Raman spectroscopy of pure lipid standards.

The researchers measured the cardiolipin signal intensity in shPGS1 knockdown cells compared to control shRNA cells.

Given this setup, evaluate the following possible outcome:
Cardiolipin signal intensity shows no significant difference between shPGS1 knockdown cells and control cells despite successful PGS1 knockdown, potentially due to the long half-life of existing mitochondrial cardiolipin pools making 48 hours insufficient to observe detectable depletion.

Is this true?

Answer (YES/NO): NO